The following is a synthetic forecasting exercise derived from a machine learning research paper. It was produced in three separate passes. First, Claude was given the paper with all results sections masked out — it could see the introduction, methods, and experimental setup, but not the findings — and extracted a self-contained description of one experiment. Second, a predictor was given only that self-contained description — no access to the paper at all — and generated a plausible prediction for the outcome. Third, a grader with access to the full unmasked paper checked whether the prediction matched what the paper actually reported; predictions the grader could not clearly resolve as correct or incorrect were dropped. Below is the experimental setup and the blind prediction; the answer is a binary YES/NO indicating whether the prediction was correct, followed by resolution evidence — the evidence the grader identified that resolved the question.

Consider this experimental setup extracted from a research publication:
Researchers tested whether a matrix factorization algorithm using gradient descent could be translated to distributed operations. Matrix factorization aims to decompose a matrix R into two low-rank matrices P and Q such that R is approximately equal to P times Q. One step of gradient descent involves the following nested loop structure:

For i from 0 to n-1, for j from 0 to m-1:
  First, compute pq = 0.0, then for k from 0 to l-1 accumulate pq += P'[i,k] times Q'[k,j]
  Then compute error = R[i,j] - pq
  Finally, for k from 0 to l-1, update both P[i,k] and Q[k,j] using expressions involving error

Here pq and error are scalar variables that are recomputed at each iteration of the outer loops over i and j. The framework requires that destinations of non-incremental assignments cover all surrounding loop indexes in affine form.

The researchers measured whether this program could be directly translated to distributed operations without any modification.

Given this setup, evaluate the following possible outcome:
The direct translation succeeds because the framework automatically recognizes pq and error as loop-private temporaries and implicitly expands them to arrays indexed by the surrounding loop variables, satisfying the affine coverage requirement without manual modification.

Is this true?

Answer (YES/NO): NO